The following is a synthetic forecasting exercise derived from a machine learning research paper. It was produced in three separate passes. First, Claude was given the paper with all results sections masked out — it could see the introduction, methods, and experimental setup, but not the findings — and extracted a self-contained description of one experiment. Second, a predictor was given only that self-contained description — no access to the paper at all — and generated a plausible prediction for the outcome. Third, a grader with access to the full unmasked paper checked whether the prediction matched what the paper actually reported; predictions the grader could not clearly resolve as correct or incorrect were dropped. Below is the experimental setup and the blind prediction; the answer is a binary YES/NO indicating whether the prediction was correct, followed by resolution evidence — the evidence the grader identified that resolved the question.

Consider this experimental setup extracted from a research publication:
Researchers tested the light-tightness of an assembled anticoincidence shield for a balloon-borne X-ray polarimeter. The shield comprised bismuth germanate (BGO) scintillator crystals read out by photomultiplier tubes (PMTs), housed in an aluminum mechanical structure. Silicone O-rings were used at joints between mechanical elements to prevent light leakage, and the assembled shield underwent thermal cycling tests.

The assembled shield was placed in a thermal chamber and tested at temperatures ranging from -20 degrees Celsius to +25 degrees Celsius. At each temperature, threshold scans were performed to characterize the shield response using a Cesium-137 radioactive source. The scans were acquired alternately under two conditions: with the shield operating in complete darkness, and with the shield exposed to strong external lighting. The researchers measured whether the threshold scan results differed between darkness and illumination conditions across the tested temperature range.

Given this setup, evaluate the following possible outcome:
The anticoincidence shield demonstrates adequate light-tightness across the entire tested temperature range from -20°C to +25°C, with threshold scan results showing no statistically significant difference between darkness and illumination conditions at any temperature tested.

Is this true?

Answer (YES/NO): YES